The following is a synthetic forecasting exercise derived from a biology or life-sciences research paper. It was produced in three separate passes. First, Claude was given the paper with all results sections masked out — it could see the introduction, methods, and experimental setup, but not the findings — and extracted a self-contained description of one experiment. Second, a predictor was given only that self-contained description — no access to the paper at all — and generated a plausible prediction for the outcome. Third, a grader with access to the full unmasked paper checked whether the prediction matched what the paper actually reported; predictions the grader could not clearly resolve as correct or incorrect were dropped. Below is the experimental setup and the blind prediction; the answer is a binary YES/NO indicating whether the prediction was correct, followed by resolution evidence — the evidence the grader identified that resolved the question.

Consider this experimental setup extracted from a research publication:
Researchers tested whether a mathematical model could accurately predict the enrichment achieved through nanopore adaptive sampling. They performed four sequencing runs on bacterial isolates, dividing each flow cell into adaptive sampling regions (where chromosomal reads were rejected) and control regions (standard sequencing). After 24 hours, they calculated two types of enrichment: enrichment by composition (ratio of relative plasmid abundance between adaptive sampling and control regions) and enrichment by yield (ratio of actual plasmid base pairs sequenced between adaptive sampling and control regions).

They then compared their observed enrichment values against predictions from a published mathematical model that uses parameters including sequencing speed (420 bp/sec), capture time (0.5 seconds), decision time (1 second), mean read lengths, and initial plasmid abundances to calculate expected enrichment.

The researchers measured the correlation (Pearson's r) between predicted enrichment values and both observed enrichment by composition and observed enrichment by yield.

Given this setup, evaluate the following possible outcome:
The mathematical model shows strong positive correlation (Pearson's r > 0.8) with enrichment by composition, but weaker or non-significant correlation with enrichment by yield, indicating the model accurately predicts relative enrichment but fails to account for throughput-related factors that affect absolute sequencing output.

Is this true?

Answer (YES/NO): NO